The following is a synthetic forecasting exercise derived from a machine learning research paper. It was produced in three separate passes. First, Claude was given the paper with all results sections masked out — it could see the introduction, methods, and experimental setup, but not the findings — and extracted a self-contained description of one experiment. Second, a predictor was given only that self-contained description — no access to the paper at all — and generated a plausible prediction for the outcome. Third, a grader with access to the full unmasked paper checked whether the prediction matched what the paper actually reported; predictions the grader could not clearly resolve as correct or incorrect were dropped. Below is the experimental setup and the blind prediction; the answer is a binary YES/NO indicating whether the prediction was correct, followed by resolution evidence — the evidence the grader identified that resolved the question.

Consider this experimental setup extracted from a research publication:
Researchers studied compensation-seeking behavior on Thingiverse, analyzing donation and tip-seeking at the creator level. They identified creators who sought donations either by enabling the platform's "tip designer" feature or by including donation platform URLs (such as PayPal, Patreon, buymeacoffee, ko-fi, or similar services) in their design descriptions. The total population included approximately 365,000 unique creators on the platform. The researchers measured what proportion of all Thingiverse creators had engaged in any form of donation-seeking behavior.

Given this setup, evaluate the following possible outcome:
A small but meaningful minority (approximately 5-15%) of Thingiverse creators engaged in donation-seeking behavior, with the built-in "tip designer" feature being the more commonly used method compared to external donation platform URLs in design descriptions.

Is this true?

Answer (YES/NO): NO